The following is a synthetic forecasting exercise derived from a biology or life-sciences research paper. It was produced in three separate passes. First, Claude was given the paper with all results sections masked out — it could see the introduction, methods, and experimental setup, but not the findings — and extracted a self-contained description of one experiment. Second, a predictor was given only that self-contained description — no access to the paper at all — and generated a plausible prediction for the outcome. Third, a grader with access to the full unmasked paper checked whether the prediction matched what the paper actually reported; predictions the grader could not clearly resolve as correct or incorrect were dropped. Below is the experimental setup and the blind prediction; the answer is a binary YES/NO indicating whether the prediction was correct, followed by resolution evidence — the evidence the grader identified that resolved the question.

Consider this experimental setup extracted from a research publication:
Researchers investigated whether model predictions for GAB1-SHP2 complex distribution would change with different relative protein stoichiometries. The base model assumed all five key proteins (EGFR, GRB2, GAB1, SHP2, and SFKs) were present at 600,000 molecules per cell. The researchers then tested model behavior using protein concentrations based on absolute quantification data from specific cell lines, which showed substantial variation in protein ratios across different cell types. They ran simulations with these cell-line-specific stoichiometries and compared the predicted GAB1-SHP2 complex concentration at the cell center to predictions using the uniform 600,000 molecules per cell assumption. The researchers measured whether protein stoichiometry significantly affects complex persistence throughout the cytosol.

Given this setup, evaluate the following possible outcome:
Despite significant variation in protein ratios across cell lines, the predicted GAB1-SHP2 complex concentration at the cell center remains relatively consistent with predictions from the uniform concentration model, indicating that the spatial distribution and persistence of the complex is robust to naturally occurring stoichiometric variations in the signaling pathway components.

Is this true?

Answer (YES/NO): YES